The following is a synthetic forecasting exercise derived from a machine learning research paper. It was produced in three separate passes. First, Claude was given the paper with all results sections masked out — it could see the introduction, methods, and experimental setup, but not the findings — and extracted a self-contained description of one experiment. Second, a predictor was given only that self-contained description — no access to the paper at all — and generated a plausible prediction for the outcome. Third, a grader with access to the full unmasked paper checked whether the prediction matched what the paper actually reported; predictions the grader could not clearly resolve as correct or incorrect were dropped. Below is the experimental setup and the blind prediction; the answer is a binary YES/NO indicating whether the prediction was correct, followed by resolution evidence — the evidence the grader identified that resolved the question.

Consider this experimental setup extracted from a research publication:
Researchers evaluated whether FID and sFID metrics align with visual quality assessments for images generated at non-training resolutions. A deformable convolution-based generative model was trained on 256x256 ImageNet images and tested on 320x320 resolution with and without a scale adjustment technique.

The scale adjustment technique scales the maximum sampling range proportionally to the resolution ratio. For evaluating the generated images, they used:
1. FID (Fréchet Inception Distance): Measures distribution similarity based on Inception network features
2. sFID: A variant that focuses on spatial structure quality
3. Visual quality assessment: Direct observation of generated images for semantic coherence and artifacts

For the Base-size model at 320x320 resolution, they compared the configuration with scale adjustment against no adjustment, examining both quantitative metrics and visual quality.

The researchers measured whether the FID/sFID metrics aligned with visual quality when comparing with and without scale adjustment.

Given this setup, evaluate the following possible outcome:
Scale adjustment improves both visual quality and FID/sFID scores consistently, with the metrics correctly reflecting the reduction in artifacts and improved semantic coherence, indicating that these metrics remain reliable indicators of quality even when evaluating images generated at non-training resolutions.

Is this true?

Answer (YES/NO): NO